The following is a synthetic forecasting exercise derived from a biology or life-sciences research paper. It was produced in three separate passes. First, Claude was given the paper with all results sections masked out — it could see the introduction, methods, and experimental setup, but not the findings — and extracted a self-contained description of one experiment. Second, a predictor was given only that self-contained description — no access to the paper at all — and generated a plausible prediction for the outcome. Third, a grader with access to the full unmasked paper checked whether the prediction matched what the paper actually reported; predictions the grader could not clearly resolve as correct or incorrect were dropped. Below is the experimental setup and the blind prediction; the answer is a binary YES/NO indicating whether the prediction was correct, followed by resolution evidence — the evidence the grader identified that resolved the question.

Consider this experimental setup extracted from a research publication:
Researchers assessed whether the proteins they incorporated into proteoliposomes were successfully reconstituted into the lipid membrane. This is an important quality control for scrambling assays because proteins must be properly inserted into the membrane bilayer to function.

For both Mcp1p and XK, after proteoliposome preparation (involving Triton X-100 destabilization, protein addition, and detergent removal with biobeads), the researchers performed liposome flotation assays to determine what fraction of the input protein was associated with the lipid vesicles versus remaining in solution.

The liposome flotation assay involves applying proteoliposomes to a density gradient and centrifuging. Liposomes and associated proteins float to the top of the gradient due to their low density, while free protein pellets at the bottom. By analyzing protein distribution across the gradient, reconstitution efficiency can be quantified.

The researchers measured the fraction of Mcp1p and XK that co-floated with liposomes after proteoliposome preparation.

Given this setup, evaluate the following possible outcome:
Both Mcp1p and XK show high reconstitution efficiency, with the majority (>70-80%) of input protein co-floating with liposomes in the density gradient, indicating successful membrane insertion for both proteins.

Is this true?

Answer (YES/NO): YES